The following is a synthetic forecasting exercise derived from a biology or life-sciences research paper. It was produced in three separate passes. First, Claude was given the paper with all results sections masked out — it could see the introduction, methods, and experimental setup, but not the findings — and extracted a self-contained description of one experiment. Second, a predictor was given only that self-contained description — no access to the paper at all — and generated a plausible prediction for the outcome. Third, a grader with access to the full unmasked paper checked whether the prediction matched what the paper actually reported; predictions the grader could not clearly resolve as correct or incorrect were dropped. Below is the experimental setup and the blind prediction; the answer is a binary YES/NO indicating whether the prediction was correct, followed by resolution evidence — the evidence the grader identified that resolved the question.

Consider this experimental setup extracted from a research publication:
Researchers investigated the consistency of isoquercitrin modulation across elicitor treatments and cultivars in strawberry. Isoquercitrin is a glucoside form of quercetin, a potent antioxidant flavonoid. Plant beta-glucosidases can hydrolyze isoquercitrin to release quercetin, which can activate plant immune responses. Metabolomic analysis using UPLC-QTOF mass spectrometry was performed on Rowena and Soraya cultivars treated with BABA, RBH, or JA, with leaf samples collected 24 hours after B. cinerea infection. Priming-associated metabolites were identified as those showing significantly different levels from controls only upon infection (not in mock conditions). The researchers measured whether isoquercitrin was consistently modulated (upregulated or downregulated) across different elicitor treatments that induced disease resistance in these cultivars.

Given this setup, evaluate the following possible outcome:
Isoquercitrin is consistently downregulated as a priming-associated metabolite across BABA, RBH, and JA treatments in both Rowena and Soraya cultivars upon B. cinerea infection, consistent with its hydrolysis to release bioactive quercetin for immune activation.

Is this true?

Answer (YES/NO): NO